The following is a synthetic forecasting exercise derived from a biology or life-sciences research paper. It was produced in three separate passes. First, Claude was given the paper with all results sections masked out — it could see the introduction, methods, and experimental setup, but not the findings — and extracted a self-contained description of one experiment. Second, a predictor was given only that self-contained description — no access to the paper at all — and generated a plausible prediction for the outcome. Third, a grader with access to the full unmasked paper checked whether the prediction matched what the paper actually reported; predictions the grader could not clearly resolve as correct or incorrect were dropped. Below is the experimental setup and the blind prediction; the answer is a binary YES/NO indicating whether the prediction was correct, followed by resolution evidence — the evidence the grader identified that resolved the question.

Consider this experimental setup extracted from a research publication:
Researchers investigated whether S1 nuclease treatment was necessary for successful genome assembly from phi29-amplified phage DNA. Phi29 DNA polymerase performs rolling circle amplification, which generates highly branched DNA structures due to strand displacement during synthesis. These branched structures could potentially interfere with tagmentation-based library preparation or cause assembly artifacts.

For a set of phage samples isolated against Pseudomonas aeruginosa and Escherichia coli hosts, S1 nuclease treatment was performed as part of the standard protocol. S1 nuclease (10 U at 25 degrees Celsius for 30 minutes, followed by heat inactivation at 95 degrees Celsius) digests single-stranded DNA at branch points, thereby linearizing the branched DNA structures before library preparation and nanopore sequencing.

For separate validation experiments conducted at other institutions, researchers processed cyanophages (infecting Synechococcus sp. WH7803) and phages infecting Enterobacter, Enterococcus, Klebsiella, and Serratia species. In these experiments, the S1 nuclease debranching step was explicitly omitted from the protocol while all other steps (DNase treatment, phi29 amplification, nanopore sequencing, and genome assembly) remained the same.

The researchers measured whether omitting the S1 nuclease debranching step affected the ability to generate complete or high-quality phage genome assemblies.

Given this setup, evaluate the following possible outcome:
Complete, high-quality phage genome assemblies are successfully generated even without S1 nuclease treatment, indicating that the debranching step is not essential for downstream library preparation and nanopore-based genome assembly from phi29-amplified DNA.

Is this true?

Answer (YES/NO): YES